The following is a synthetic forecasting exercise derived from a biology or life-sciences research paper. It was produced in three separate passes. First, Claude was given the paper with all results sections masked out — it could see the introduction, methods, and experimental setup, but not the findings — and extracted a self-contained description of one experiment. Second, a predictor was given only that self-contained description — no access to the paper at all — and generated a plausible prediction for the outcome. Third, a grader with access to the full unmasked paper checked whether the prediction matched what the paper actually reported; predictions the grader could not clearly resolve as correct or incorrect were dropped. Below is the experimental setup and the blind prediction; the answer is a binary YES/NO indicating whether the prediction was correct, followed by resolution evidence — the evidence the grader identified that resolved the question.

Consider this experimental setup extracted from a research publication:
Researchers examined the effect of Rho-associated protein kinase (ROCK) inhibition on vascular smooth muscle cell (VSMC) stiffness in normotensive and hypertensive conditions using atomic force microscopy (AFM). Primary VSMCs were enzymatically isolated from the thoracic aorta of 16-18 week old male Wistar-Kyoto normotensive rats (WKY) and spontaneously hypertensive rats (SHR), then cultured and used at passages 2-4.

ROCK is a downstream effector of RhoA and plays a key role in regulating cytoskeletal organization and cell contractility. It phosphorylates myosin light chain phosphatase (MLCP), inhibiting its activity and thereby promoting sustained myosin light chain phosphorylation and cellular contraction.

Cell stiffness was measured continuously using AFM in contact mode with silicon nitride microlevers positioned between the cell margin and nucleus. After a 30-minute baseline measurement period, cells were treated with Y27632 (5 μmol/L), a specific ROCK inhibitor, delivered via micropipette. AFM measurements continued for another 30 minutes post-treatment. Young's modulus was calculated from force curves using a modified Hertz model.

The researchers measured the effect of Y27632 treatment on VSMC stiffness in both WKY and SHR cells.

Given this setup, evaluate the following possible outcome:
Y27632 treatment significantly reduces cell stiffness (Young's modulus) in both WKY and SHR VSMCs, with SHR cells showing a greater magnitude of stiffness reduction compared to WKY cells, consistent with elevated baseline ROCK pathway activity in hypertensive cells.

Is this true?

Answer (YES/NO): NO